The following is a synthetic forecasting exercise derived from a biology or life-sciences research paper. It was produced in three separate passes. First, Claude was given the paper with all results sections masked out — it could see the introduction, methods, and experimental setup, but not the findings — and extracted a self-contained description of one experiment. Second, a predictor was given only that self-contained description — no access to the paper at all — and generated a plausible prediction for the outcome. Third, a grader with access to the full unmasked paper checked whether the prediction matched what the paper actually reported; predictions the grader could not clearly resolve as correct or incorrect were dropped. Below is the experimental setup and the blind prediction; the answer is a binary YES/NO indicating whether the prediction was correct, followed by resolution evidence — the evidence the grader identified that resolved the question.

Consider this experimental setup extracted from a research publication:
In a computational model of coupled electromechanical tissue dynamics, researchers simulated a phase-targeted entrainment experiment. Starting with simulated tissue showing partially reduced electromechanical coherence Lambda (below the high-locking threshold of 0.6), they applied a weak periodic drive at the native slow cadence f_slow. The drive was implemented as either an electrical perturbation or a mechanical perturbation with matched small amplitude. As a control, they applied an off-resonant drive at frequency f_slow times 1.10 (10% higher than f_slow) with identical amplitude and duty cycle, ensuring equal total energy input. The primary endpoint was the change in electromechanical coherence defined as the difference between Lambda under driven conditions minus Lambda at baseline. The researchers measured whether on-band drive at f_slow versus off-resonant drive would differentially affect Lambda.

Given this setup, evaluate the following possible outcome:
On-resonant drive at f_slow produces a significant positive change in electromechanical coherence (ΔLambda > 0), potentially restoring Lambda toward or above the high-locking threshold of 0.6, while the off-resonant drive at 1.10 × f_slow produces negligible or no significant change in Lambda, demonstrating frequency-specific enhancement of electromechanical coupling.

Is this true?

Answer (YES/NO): YES